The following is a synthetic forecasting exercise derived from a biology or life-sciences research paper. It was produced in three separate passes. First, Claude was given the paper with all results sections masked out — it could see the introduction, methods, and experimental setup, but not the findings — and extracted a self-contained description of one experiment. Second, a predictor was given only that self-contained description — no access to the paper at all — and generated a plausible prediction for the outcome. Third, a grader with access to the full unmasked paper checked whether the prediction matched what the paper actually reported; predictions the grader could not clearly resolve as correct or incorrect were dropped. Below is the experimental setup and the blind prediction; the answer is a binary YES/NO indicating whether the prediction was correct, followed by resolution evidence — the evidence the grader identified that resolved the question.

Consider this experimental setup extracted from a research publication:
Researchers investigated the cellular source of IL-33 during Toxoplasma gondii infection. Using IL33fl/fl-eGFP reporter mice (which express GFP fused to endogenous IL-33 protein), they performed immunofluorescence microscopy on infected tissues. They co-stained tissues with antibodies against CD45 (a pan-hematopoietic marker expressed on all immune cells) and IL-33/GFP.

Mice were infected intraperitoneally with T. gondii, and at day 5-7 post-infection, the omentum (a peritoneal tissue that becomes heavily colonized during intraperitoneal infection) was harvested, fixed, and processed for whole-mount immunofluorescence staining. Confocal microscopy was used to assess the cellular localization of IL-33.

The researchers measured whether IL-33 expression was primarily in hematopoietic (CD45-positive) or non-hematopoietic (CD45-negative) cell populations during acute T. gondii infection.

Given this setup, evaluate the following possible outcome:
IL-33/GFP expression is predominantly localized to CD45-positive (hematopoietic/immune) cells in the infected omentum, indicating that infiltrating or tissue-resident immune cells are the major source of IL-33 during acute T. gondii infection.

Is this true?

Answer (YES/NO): NO